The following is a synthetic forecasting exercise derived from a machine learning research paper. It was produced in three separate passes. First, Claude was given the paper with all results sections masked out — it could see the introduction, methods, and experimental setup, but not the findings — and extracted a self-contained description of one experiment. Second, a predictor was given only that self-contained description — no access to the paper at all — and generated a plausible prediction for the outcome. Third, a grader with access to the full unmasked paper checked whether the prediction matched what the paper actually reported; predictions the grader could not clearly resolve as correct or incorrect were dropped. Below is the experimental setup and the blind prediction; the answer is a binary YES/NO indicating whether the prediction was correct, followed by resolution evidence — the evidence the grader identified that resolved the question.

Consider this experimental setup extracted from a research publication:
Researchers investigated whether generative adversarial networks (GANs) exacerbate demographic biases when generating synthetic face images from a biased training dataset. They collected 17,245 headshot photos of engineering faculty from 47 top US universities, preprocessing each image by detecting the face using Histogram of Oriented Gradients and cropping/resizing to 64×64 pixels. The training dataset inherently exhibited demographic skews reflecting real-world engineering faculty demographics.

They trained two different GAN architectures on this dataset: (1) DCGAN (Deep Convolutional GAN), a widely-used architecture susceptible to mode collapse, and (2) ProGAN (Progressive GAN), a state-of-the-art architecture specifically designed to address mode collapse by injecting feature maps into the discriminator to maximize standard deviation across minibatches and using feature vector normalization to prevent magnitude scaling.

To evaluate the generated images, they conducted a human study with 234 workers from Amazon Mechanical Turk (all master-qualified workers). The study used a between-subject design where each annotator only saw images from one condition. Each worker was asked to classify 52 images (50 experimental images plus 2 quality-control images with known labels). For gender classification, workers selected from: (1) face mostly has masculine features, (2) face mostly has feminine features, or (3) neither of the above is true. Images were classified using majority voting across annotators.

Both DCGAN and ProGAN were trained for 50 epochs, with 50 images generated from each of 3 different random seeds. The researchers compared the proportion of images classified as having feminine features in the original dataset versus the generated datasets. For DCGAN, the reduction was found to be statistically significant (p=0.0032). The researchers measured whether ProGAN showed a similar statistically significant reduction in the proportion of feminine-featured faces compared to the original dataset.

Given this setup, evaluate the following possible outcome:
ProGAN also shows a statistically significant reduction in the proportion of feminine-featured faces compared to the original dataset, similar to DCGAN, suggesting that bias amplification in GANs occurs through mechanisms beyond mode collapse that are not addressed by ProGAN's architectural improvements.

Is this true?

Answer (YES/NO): NO